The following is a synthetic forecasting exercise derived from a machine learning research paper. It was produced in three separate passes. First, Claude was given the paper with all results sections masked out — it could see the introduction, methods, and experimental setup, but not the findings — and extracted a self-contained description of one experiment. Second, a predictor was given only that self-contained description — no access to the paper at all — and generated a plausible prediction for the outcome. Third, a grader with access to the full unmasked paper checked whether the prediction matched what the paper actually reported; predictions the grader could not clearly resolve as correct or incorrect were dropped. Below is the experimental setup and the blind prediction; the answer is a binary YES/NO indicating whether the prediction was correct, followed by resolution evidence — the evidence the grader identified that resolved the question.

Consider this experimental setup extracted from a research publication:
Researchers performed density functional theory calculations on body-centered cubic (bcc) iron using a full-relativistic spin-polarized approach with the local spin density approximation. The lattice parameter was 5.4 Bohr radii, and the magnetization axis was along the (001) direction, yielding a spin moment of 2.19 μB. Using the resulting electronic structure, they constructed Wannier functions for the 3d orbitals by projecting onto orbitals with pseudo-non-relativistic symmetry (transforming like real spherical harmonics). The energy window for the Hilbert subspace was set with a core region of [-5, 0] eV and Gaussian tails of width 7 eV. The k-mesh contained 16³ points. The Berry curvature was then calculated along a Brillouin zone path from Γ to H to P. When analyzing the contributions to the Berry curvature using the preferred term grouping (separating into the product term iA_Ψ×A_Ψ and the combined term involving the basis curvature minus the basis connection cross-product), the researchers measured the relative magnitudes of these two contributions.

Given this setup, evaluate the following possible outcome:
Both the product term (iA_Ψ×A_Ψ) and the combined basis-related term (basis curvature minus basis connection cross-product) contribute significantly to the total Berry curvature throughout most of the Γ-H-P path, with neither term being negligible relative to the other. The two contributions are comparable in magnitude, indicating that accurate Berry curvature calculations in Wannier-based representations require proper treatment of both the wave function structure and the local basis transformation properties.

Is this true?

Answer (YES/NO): NO